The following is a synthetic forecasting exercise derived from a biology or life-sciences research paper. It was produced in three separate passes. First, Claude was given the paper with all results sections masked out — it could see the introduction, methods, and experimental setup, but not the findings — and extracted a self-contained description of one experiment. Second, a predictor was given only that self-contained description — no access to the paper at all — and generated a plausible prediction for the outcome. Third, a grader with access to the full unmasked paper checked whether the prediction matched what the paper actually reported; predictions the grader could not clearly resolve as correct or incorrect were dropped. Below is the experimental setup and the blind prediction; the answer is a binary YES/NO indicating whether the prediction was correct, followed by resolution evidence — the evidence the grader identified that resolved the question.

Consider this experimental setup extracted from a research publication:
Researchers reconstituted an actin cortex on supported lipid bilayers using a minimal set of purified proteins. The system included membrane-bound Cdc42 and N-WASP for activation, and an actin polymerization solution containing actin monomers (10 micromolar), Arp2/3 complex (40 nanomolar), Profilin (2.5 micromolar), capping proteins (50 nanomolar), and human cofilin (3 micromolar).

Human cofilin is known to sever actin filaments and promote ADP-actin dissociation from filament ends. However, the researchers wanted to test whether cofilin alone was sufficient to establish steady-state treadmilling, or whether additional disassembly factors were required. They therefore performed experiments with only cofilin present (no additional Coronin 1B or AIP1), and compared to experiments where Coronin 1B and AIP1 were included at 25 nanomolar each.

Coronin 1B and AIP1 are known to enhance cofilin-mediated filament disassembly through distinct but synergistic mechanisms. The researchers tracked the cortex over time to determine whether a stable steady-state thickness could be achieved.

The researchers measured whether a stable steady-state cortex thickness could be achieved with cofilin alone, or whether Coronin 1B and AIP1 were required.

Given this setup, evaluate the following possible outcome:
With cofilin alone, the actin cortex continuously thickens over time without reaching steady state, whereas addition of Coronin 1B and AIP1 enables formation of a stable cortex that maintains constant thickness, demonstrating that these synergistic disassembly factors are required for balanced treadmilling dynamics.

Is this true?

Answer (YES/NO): YES